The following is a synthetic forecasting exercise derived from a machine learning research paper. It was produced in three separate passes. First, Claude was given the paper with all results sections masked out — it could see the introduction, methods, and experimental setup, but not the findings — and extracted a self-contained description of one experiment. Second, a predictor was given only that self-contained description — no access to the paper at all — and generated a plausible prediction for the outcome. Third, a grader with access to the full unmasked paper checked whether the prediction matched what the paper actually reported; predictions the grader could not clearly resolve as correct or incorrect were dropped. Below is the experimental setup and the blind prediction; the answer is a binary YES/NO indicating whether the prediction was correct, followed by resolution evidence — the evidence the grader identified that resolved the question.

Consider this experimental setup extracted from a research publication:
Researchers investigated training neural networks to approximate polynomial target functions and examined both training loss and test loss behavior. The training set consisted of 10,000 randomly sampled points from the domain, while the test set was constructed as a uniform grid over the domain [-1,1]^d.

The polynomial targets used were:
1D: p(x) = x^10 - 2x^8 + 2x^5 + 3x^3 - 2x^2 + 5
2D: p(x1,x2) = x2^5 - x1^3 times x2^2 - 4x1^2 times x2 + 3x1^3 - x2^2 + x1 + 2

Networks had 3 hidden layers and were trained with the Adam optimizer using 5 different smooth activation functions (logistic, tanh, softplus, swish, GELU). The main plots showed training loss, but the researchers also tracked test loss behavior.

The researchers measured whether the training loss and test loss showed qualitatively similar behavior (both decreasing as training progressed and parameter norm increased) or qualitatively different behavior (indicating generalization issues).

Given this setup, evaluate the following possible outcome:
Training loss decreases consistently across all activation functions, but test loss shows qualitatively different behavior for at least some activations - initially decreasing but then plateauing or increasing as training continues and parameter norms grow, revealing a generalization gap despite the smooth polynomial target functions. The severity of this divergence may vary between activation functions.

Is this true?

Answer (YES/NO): NO